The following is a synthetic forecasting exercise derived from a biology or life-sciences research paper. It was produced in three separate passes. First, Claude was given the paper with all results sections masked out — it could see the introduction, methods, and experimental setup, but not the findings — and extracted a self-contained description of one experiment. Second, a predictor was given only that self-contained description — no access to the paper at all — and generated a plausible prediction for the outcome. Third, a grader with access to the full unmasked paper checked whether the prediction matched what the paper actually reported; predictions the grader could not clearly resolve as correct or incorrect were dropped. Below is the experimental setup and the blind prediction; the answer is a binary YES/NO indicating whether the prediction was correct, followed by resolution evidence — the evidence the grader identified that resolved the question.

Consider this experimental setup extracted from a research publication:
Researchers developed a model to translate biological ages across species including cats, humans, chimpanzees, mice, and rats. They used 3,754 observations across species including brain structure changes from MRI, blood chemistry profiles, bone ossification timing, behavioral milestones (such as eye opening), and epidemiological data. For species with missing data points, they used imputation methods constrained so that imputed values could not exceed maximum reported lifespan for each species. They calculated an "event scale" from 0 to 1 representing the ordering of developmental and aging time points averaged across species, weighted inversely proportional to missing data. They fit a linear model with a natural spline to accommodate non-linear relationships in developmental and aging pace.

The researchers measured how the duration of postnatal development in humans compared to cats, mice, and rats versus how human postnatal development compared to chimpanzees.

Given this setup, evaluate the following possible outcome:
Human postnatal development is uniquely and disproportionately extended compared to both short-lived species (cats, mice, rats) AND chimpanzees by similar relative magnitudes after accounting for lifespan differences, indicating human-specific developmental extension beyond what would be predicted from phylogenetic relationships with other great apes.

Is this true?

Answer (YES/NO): NO